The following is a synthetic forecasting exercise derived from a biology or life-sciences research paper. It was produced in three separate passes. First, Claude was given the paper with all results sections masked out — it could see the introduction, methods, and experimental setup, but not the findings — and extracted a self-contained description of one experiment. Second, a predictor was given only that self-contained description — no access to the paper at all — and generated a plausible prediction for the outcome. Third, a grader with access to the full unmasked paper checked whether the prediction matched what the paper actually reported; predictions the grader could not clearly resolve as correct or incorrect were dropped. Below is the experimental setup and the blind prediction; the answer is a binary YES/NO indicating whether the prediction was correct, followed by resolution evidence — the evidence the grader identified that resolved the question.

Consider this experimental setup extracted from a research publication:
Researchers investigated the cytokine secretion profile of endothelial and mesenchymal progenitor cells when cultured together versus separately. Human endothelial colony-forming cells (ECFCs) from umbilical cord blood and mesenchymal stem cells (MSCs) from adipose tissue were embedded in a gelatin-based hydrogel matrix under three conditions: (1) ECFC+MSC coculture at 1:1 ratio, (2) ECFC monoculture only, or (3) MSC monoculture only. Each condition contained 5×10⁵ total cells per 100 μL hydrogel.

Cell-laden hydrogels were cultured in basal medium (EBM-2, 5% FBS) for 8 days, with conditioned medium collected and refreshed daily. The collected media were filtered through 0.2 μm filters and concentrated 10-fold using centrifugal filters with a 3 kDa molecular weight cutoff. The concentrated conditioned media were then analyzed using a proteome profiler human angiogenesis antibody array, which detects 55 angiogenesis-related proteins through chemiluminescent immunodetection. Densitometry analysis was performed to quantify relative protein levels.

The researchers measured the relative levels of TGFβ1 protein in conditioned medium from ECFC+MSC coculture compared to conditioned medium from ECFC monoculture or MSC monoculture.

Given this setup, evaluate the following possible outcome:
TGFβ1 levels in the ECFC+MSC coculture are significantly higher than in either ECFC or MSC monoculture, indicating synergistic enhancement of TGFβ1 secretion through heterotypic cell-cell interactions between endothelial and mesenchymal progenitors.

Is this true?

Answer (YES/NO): YES